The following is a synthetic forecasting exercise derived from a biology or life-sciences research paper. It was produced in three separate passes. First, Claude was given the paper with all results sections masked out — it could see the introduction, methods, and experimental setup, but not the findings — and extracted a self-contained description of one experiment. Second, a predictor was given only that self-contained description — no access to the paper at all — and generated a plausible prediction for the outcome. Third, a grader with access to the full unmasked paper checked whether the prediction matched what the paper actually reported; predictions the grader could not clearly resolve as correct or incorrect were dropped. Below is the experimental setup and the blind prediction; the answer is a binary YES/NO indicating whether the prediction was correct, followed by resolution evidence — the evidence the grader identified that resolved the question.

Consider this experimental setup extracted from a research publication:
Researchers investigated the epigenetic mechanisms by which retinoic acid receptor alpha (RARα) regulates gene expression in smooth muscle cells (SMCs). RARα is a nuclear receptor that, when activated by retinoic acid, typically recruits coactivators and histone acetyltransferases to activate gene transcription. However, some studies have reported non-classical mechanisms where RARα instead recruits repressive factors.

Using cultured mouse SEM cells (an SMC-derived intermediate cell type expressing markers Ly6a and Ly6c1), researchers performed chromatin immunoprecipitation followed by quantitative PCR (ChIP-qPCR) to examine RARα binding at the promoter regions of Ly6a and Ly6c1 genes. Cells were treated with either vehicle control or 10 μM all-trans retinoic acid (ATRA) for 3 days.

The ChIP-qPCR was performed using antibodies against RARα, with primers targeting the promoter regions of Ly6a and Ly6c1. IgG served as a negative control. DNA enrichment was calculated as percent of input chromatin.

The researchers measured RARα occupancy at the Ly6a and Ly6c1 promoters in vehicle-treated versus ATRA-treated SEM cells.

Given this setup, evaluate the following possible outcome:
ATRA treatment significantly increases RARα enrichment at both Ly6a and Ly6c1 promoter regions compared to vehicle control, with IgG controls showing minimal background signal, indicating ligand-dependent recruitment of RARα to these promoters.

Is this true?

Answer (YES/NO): YES